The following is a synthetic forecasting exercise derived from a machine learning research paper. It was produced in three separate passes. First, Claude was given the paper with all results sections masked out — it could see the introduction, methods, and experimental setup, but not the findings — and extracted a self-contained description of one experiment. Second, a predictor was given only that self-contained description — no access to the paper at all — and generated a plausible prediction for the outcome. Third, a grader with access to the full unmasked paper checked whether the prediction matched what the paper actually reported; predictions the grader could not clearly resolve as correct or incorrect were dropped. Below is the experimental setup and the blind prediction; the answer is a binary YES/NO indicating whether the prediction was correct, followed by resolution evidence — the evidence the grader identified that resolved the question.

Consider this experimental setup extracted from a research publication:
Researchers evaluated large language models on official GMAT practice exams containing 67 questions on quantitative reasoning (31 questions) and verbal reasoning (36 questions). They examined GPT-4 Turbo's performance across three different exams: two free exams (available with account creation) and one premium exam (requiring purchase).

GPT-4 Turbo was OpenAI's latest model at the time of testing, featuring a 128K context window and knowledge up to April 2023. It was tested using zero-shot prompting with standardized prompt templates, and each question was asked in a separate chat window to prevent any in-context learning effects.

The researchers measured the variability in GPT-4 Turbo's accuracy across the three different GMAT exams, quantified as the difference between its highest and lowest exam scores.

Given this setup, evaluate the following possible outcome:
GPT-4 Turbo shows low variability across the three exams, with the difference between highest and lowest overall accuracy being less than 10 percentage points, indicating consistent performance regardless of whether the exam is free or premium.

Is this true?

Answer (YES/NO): YES